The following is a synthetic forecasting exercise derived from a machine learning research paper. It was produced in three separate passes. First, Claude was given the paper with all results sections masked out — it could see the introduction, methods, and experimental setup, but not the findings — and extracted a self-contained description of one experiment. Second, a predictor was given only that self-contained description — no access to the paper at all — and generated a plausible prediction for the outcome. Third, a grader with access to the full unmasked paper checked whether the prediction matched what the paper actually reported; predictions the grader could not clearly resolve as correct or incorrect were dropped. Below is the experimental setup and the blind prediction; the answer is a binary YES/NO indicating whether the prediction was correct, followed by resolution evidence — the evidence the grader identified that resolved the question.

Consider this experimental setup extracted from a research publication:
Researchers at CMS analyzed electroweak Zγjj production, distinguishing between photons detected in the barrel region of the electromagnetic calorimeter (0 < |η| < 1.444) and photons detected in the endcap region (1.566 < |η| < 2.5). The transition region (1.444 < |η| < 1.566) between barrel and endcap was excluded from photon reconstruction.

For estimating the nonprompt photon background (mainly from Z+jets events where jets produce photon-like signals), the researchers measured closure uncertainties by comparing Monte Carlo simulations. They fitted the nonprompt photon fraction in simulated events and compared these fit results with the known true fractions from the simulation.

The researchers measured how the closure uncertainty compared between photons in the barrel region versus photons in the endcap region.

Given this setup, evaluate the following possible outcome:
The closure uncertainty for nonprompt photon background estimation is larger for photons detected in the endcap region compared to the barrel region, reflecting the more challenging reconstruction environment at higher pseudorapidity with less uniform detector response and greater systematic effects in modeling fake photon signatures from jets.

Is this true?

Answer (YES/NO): YES